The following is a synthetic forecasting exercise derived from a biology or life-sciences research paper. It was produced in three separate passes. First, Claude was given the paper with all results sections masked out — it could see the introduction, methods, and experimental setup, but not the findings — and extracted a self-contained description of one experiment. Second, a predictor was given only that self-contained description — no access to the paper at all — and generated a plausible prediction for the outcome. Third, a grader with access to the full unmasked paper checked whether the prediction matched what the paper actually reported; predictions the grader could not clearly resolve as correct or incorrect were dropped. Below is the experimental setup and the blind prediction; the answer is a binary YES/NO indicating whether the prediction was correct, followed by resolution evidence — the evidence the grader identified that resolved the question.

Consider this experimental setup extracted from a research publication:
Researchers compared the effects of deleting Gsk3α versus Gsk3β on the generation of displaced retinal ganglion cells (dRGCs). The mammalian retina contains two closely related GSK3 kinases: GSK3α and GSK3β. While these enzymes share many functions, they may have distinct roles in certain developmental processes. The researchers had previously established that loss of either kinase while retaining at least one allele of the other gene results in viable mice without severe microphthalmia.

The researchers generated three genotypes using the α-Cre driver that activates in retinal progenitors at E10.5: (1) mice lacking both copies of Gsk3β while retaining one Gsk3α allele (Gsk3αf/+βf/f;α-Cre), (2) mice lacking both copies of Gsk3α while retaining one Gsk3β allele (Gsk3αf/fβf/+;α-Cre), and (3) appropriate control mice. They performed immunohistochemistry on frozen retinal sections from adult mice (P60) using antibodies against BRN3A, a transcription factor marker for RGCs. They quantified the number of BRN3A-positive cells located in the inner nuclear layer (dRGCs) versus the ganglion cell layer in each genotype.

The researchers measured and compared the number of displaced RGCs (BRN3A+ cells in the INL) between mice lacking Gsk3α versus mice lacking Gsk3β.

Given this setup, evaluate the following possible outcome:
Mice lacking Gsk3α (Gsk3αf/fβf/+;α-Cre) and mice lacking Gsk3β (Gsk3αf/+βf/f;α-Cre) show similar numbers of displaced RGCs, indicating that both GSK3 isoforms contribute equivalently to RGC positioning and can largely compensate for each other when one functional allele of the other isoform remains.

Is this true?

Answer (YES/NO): NO